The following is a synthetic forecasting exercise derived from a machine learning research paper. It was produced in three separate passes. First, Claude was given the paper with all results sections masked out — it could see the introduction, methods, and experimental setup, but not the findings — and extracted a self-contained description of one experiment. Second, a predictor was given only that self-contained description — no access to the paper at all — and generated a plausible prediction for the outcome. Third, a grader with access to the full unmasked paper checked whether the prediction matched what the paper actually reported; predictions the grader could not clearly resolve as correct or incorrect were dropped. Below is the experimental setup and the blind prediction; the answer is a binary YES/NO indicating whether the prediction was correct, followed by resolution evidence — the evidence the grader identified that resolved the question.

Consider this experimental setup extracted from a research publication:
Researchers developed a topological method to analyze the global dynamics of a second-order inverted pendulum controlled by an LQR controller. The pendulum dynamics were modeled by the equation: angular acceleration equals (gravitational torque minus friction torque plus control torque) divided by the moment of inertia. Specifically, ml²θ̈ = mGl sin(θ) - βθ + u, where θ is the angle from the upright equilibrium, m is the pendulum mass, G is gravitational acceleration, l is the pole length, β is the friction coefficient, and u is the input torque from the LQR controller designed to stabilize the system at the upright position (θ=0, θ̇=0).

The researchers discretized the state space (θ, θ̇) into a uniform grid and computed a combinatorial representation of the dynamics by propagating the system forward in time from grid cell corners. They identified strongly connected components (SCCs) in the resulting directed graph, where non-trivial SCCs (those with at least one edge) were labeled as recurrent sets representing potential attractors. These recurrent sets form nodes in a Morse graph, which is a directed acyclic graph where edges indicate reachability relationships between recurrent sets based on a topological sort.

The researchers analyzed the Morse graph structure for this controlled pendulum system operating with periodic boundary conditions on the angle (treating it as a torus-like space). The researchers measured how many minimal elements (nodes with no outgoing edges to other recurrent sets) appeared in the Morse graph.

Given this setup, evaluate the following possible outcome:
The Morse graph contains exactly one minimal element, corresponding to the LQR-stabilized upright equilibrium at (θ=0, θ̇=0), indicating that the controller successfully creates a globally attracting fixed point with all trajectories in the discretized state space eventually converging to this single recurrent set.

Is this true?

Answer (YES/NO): NO